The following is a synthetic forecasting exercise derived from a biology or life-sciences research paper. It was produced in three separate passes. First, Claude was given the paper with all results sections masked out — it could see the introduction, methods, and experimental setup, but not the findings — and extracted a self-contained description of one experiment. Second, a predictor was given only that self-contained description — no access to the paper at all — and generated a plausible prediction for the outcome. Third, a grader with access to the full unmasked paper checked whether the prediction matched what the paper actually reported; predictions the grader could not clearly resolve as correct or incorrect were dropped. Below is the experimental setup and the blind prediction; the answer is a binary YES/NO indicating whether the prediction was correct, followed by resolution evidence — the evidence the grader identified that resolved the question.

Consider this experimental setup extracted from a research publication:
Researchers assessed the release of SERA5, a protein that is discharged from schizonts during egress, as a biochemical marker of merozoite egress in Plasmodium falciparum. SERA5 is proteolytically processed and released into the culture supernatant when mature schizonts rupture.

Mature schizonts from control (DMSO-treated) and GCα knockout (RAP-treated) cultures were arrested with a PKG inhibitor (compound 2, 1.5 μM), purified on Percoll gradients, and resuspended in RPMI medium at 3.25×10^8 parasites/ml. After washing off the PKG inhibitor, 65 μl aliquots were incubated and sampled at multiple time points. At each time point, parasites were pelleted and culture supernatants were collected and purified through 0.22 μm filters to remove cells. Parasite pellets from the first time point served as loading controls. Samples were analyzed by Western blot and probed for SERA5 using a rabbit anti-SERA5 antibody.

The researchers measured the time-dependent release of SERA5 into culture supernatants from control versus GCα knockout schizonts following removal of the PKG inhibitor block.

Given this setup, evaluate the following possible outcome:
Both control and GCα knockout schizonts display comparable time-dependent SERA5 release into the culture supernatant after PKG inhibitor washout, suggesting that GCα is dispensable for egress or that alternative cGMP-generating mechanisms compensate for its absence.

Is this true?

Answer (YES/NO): NO